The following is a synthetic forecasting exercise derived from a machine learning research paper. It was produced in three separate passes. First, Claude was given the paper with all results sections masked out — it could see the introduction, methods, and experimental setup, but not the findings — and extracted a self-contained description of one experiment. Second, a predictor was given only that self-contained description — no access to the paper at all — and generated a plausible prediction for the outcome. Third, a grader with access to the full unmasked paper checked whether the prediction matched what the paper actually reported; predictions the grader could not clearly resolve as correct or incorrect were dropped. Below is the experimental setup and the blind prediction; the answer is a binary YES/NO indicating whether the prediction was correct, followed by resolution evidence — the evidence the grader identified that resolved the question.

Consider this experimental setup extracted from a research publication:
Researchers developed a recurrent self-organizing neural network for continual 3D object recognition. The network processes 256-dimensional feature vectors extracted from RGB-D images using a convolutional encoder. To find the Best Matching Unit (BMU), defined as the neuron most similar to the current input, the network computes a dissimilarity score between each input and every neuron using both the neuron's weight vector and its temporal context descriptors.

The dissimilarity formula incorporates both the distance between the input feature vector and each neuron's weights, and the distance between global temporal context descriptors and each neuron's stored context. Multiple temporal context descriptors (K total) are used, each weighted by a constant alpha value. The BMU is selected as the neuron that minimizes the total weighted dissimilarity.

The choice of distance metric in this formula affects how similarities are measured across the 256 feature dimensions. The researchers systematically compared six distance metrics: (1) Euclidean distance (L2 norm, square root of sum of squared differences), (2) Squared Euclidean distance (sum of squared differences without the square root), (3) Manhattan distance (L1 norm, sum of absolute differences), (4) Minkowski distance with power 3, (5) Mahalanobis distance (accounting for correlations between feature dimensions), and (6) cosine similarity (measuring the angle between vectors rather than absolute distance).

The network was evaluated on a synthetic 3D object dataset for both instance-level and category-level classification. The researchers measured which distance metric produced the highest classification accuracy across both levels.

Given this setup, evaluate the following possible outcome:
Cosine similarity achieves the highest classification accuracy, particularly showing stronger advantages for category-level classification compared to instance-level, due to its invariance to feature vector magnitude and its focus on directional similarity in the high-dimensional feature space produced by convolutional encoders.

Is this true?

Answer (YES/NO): NO